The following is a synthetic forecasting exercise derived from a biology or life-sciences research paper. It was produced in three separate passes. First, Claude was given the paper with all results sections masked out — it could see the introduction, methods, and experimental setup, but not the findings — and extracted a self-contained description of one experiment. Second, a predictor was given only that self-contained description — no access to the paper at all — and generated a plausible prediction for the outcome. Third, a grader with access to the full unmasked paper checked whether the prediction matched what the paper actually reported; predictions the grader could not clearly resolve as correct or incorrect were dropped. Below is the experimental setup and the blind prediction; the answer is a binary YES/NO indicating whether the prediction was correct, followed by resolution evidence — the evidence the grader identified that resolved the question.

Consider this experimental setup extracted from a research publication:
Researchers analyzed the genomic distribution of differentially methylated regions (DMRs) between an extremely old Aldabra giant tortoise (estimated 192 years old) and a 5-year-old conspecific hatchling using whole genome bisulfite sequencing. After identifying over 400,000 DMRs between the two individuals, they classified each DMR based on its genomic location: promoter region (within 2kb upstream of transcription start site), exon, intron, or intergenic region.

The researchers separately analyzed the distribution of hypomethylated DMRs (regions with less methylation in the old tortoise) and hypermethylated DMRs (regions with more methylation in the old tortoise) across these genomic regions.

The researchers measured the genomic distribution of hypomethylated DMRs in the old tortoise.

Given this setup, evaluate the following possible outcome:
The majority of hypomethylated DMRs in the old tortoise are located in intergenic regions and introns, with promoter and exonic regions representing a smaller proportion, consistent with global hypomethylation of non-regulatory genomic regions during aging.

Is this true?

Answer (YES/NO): YES